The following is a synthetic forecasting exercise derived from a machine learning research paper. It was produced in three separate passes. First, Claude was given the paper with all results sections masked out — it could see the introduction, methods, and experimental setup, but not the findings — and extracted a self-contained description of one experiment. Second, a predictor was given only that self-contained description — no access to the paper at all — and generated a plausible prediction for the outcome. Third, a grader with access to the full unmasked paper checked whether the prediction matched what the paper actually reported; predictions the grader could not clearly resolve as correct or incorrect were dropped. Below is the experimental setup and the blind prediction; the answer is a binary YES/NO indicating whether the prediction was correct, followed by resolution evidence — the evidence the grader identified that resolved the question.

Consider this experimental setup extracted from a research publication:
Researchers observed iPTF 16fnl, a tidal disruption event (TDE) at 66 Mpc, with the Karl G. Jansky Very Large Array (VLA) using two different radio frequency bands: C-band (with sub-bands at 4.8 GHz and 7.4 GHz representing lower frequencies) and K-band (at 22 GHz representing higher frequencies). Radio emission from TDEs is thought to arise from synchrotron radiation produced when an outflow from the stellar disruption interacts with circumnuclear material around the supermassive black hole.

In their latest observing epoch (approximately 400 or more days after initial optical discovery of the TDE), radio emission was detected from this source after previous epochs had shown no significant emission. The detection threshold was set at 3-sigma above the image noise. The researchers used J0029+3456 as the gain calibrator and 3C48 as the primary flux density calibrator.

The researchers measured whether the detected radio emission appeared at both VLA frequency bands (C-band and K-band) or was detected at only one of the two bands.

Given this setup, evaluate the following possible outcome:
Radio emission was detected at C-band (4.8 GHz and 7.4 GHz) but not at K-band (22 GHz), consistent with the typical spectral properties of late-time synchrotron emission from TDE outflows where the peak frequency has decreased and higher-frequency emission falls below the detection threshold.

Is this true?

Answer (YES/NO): NO